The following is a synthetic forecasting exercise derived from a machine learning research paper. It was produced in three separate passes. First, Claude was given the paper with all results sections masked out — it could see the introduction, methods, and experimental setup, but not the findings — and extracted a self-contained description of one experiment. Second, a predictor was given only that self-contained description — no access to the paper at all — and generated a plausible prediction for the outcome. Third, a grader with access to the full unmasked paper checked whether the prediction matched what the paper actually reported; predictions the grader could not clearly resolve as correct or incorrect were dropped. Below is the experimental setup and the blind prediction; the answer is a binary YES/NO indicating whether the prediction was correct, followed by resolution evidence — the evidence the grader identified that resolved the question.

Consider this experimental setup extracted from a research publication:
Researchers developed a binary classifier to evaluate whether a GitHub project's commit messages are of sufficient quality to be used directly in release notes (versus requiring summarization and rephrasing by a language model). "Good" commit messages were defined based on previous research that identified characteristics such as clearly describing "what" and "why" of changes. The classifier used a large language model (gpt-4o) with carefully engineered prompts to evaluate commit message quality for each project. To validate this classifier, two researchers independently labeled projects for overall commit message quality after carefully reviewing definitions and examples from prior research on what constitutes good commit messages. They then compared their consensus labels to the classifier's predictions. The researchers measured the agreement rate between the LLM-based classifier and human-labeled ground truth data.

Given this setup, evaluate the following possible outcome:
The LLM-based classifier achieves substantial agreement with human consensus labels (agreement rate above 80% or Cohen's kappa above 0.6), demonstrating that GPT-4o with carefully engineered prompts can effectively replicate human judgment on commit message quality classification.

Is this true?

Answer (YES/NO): YES